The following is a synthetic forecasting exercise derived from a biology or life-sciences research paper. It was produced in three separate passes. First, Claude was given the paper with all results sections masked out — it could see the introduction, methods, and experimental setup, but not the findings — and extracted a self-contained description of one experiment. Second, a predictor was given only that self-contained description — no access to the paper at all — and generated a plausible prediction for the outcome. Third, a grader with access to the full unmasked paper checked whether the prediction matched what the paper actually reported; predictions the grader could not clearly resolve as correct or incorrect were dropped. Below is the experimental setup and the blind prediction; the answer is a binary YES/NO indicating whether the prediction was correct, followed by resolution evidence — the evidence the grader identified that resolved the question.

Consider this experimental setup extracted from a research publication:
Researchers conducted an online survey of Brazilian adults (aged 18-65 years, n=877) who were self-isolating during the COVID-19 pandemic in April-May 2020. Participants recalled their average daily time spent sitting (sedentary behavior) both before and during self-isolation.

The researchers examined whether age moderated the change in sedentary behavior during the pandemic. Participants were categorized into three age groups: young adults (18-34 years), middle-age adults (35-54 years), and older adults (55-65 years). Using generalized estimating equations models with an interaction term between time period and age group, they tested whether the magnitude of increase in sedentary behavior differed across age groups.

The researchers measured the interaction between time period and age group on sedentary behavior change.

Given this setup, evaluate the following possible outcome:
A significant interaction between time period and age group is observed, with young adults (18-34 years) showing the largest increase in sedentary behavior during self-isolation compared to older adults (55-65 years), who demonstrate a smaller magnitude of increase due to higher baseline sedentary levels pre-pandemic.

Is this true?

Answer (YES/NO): NO